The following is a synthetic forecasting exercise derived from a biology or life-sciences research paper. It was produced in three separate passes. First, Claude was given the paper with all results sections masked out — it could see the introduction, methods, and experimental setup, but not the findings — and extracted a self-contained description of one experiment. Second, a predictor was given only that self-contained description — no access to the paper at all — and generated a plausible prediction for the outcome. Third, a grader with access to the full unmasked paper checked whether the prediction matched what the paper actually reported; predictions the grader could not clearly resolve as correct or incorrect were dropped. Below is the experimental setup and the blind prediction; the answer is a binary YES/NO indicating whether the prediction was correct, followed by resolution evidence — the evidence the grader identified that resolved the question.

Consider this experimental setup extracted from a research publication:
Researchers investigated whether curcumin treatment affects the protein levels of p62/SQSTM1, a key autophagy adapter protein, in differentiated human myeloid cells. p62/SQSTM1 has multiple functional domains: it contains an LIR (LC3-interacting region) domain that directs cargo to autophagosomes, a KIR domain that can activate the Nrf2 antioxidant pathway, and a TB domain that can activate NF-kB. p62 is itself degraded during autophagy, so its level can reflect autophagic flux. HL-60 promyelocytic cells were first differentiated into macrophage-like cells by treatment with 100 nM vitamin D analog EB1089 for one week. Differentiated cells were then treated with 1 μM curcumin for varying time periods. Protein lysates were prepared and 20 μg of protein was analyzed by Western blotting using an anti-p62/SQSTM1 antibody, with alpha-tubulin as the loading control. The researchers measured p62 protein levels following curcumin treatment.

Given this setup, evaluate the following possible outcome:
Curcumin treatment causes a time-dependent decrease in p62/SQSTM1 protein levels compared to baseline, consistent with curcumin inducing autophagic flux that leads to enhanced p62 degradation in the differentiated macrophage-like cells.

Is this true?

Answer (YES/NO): NO